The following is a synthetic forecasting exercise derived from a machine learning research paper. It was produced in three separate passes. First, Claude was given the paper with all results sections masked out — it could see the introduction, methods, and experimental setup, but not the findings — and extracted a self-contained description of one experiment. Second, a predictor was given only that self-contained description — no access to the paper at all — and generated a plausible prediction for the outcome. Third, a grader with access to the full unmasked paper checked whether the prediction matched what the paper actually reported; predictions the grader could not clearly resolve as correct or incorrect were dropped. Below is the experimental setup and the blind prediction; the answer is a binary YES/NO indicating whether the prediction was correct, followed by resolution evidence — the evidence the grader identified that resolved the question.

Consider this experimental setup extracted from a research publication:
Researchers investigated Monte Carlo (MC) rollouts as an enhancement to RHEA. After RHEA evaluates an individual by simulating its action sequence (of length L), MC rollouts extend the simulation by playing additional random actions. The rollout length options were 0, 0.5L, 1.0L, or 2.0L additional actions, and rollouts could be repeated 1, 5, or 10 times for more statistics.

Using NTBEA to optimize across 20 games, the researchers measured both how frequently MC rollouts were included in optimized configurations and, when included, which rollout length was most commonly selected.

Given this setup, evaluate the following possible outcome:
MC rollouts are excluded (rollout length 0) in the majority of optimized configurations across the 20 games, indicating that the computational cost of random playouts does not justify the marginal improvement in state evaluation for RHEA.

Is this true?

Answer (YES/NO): NO